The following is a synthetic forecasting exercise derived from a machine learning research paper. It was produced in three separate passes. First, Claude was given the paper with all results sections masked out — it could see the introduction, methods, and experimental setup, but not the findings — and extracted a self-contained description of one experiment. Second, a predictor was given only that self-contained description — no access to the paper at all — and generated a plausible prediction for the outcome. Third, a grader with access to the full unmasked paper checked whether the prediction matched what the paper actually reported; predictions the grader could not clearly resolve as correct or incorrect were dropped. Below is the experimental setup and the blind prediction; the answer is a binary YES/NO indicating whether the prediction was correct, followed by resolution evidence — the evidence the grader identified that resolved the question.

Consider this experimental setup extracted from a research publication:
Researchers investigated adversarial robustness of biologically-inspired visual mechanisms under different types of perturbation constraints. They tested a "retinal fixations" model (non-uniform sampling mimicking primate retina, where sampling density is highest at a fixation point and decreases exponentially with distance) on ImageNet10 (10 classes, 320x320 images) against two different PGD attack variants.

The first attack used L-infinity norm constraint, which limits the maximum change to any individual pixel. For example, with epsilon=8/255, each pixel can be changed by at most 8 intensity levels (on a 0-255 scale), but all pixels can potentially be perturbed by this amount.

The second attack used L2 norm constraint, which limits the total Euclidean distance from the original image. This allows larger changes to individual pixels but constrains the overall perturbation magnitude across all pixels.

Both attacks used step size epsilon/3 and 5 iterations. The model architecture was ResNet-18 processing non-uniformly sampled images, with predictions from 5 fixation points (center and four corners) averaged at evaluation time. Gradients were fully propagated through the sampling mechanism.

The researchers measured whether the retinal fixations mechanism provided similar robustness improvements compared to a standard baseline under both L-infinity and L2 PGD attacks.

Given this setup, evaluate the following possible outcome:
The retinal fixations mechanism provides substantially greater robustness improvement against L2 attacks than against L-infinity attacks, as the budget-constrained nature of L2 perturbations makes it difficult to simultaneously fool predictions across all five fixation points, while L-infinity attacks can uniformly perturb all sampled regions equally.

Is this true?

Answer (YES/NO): NO